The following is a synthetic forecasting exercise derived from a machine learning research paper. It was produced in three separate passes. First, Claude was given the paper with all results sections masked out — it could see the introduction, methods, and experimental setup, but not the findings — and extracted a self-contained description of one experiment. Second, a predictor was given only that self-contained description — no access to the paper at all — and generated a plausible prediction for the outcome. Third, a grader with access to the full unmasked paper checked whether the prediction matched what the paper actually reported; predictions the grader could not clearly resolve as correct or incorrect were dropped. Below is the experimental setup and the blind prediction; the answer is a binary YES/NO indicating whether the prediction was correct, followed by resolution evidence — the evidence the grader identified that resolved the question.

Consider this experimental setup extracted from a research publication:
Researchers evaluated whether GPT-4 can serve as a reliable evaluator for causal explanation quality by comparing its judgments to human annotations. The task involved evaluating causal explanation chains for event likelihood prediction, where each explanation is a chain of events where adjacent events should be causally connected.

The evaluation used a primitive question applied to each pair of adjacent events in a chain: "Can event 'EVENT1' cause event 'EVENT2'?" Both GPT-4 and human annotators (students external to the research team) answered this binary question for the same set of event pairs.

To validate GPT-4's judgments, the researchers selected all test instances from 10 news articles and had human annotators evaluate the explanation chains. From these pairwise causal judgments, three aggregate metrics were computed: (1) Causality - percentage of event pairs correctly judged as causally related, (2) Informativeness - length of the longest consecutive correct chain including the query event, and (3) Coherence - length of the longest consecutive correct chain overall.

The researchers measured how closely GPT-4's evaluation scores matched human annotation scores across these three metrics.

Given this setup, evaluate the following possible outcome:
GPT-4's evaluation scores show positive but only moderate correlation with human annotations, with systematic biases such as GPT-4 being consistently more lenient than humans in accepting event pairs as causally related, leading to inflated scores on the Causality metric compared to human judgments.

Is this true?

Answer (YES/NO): NO